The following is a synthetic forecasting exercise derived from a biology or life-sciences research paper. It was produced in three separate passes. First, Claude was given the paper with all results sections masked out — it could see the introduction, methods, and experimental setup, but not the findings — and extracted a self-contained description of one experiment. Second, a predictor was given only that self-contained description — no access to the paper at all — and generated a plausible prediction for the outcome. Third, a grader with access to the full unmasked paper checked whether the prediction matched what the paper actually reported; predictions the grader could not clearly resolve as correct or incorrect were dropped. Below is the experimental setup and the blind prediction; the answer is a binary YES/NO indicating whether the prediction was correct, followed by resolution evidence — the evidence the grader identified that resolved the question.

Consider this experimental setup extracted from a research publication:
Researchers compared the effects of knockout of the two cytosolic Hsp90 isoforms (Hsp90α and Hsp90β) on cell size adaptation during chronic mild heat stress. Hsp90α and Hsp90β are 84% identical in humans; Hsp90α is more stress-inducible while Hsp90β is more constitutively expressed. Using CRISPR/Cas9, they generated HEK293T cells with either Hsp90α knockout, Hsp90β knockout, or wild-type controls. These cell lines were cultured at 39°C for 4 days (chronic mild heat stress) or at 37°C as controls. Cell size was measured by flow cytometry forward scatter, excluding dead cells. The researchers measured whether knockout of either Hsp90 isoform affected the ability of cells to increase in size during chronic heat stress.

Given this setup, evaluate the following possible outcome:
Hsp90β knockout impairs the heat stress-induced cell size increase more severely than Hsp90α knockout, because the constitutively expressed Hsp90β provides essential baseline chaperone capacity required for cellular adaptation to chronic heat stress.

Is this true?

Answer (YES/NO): NO